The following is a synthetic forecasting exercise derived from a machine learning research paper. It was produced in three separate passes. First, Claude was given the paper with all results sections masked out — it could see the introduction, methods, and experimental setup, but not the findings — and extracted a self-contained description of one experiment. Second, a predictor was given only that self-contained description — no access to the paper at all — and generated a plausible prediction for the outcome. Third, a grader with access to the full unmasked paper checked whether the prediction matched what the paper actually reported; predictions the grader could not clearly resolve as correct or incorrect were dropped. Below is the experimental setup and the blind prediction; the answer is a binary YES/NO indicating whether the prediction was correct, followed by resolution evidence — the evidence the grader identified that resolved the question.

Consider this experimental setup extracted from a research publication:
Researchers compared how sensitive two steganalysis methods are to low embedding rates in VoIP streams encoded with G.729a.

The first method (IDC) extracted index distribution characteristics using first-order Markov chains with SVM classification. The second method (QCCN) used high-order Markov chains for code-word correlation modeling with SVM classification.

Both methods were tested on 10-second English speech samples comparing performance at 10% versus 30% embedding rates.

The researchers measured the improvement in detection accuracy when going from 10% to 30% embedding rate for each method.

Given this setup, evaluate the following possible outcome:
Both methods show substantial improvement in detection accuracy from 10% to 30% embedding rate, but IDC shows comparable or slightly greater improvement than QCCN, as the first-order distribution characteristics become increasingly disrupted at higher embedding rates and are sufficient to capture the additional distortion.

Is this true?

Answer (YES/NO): NO